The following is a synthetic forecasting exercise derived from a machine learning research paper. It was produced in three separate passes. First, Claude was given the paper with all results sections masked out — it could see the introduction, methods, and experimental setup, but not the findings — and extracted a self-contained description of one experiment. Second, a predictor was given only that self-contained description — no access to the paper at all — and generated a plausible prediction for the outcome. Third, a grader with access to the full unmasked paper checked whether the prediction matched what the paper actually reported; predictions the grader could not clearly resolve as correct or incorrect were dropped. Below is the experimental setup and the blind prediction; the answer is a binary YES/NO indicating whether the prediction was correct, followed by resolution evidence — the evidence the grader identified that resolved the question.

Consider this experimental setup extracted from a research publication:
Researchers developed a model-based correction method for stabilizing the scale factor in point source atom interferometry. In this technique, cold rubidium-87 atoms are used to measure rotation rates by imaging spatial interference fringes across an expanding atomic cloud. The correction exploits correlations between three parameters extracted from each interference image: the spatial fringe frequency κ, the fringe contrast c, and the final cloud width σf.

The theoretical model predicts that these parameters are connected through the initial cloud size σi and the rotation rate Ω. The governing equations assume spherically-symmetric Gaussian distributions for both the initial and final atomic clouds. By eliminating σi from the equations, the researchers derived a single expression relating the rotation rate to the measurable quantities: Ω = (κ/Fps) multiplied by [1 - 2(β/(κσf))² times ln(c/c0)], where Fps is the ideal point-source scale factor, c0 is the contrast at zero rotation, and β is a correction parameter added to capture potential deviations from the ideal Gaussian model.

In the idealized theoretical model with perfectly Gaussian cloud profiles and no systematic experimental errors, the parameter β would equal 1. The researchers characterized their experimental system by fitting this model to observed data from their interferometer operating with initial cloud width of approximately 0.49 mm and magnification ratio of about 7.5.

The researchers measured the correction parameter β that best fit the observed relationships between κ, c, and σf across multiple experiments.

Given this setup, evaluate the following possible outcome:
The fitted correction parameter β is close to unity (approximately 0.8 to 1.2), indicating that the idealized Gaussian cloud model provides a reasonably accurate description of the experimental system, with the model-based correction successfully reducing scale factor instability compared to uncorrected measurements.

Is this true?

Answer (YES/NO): YES